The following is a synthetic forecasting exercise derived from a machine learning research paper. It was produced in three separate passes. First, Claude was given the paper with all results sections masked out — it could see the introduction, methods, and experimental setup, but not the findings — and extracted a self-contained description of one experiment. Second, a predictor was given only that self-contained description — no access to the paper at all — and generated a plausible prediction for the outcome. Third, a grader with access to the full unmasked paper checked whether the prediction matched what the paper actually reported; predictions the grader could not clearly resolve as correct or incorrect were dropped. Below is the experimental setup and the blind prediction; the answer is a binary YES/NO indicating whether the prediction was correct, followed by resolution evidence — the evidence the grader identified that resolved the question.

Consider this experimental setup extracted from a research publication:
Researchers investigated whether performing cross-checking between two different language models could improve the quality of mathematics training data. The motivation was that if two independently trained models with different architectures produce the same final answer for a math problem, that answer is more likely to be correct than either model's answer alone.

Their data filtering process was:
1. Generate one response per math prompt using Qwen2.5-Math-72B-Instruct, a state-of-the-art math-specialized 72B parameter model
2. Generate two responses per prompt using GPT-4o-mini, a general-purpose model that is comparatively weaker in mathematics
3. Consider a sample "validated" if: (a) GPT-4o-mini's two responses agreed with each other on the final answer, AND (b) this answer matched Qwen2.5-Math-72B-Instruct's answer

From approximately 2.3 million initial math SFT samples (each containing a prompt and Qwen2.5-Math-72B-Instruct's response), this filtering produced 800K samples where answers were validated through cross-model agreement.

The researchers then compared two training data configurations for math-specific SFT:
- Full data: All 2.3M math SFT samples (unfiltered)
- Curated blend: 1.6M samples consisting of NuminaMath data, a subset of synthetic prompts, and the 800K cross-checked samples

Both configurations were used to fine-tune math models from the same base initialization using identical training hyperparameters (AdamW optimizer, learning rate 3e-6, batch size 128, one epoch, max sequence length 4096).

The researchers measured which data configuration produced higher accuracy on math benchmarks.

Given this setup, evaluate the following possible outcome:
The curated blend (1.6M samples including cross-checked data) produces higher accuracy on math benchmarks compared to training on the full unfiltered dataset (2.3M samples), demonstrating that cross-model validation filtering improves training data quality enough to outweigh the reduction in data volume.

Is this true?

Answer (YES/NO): YES